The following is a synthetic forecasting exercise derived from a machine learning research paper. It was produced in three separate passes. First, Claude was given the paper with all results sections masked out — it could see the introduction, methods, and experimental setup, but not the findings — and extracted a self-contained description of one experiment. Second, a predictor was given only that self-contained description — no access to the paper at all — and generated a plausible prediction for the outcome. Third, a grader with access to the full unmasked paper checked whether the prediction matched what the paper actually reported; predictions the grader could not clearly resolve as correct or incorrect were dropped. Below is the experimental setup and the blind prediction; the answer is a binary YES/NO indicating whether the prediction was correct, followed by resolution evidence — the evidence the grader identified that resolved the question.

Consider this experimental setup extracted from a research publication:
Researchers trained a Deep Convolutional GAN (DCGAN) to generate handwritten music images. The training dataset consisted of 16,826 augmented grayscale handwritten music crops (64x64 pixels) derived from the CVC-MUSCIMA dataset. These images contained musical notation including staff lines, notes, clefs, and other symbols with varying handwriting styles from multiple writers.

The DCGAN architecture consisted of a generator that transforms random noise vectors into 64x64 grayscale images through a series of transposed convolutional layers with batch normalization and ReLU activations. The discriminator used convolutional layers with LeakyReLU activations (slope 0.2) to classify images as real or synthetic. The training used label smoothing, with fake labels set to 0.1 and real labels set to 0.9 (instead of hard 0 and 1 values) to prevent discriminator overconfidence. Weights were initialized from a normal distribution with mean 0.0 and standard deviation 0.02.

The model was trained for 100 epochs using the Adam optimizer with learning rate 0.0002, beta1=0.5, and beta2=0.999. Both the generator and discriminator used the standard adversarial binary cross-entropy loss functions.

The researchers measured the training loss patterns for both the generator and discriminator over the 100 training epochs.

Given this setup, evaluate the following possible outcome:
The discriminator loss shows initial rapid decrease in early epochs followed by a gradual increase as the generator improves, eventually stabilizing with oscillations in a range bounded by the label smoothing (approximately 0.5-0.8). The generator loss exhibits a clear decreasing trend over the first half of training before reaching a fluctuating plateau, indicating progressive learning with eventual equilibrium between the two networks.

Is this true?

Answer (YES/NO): NO